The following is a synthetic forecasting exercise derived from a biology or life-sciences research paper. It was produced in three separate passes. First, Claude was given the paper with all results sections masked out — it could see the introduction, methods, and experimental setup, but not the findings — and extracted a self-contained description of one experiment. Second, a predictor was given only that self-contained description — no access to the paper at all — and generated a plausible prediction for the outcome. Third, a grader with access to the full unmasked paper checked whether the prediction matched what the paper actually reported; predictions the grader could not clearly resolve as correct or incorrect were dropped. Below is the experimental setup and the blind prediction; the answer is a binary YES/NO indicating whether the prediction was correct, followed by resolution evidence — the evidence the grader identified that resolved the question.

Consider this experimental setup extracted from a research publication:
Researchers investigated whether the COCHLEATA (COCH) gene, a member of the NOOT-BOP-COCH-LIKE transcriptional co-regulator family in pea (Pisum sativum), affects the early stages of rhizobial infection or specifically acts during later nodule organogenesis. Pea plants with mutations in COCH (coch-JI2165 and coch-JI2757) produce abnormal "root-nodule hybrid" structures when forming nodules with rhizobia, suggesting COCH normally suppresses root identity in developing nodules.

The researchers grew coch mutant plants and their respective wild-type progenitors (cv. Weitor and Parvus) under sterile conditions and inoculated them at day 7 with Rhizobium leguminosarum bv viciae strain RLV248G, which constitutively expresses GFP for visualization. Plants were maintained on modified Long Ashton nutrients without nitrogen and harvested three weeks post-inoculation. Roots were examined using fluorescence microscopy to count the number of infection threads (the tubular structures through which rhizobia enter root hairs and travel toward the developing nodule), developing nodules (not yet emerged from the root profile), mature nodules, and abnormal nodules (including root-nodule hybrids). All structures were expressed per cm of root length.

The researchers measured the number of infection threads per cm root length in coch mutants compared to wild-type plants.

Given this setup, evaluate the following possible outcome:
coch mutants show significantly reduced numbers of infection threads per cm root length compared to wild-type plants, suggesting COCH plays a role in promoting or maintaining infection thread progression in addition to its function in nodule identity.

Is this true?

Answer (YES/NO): NO